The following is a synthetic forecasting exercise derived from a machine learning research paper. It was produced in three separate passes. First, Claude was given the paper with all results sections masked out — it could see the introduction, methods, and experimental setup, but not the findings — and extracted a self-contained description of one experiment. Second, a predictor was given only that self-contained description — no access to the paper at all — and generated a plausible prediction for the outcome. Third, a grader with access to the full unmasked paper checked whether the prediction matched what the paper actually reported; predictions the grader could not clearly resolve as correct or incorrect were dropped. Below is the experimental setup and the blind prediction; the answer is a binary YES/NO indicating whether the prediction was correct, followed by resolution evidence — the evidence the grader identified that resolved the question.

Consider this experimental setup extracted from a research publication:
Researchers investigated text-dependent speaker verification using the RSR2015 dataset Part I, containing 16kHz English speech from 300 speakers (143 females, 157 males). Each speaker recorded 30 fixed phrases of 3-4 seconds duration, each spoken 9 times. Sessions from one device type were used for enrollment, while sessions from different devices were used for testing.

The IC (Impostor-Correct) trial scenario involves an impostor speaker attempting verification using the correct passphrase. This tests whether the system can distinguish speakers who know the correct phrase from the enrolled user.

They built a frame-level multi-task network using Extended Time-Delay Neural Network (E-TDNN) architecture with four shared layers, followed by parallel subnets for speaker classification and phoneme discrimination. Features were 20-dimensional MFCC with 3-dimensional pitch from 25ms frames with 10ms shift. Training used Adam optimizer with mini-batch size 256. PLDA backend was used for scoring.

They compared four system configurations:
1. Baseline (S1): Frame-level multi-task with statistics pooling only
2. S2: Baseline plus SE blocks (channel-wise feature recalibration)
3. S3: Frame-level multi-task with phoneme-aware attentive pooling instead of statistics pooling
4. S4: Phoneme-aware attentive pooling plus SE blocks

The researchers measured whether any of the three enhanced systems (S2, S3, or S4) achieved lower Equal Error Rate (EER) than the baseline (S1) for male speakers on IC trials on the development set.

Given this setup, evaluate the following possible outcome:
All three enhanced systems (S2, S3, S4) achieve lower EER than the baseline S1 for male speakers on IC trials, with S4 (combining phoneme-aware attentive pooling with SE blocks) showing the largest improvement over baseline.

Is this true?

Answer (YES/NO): NO